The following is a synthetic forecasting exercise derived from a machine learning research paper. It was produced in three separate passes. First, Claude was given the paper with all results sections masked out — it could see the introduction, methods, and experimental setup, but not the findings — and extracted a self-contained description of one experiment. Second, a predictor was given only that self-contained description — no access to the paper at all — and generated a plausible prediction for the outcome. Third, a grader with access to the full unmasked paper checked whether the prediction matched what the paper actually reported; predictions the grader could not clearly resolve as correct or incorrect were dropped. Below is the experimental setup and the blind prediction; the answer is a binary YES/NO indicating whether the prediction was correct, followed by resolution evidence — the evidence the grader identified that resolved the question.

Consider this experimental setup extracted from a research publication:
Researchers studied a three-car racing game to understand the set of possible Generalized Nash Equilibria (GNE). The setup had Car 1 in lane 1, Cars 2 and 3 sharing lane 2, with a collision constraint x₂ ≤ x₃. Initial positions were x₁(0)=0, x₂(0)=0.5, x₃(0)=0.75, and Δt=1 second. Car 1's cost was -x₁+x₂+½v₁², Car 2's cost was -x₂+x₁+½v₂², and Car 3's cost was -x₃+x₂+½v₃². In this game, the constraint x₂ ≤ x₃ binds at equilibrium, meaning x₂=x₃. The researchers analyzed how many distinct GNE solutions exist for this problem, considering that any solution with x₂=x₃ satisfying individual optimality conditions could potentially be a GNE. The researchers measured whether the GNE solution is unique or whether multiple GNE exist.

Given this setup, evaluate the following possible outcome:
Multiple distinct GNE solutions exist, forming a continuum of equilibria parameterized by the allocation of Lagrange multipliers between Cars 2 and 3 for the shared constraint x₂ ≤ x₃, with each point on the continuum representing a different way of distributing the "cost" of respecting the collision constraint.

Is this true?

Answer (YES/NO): YES